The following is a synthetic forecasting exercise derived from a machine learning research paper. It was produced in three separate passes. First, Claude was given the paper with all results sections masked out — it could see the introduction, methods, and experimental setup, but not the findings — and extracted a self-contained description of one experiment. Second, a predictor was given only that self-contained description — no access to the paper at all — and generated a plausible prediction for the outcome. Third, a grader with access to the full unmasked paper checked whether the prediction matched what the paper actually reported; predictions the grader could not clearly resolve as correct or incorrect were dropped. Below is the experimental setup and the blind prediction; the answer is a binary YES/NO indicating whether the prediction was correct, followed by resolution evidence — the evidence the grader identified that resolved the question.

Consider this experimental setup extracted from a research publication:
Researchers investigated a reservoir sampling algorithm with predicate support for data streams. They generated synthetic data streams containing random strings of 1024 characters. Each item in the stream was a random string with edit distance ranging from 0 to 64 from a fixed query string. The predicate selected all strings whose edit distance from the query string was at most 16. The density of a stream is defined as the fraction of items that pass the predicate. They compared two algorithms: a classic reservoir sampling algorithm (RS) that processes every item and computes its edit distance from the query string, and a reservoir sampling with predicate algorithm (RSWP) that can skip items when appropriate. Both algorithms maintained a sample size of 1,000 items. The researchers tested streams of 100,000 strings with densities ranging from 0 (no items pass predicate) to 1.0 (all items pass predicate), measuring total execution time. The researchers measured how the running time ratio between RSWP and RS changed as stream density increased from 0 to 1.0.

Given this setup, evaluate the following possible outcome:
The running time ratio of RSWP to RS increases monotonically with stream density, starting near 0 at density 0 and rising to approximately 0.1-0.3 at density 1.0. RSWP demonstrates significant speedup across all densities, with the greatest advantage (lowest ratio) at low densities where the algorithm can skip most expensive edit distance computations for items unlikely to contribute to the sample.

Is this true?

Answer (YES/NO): NO